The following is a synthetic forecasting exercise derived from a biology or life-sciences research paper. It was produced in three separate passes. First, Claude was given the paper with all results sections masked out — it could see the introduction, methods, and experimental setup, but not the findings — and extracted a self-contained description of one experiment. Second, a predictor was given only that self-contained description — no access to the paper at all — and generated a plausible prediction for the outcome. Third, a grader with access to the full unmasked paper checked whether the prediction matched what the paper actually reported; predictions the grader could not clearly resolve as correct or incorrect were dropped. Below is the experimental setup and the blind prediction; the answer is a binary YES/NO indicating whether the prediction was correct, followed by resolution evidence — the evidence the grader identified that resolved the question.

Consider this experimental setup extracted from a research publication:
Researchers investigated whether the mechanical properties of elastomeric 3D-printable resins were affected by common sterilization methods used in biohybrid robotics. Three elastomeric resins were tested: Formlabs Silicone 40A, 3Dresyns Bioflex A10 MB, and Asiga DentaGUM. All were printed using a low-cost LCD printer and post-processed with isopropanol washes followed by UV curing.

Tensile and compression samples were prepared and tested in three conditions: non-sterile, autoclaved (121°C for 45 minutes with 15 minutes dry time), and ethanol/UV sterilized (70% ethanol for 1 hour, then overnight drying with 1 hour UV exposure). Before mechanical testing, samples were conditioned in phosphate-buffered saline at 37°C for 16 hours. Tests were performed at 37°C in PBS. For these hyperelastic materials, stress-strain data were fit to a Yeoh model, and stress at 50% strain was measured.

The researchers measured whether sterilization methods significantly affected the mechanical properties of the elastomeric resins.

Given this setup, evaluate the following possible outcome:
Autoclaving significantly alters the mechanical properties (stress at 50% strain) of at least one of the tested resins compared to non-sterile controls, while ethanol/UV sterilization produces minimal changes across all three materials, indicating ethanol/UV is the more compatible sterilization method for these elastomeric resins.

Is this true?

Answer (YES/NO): NO